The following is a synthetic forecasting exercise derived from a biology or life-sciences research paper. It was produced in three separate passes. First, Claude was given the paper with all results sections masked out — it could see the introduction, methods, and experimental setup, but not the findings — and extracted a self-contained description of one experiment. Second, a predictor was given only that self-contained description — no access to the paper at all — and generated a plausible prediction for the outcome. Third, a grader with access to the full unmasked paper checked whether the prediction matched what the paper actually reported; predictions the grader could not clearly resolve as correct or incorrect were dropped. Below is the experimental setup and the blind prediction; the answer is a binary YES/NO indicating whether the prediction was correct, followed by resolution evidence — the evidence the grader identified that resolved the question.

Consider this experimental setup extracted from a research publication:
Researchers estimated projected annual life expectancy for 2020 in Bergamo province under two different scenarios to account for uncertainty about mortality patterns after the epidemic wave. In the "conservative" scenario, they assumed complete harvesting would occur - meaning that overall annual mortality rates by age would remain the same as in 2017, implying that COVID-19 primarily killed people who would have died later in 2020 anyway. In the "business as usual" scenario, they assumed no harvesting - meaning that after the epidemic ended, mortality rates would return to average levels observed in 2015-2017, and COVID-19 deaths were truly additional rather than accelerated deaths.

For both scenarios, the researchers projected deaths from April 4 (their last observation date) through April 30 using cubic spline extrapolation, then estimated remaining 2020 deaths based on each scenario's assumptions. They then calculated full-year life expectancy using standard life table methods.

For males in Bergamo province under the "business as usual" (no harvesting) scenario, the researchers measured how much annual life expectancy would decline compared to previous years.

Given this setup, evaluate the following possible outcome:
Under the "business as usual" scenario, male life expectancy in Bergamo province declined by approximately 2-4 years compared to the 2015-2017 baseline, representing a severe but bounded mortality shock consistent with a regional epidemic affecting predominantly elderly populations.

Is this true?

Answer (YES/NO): YES